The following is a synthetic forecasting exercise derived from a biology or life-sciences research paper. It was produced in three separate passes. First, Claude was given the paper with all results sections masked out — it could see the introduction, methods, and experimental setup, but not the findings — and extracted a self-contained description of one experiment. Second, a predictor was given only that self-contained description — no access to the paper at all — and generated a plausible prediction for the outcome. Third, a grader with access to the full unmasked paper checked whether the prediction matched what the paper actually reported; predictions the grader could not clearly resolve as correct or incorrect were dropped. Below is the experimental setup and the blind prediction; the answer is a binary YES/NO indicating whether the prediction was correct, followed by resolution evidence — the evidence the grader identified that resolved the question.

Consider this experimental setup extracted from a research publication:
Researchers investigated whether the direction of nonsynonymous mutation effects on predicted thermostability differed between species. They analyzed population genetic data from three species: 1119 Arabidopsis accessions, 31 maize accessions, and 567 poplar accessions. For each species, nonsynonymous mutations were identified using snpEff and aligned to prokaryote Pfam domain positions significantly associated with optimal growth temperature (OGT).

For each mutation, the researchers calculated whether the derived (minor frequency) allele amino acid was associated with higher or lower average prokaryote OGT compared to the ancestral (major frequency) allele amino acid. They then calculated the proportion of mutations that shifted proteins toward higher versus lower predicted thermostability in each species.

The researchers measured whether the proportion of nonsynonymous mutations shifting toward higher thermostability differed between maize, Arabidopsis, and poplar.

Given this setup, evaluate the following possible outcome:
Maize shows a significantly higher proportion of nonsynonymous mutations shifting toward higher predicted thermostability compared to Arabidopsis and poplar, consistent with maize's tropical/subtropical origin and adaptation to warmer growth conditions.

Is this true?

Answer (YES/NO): NO